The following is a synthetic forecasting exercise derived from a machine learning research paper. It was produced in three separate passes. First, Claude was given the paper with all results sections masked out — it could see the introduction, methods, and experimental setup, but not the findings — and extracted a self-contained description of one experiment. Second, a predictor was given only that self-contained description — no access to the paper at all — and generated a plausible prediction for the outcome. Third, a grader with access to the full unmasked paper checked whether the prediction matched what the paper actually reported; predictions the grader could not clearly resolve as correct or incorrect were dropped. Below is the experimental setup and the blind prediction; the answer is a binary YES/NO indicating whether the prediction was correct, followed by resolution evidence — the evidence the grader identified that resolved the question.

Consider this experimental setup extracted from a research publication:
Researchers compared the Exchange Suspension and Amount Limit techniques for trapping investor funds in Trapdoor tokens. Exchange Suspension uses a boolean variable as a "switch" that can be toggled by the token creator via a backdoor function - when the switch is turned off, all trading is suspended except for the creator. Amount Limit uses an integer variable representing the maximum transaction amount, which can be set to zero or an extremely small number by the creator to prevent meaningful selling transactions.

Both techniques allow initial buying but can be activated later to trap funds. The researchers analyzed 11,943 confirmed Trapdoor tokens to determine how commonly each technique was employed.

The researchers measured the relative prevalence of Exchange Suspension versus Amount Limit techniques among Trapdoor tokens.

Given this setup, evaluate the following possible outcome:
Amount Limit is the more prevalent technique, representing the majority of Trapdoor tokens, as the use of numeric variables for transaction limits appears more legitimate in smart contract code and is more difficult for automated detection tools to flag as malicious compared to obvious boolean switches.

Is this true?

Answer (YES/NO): NO